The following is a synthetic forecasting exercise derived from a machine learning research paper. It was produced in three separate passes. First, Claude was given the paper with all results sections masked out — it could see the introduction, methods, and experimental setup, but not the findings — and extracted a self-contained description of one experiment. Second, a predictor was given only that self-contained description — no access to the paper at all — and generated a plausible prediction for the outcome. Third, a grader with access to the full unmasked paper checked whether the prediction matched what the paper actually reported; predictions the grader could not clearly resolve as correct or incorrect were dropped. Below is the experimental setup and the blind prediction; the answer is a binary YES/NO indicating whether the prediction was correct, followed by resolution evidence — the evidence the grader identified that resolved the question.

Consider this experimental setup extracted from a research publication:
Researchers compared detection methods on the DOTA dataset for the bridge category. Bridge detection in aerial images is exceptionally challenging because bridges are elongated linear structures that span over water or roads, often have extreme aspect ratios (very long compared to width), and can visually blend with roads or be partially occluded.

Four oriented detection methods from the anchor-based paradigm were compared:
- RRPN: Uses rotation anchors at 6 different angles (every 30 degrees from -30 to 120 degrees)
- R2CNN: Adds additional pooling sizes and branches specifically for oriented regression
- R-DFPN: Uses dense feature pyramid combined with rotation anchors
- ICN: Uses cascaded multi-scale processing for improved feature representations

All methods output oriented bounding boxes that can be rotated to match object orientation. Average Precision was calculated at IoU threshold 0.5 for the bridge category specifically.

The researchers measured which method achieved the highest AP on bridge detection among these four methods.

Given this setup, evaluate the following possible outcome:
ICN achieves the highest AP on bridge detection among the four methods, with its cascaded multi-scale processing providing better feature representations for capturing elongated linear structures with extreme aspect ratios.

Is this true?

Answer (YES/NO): YES